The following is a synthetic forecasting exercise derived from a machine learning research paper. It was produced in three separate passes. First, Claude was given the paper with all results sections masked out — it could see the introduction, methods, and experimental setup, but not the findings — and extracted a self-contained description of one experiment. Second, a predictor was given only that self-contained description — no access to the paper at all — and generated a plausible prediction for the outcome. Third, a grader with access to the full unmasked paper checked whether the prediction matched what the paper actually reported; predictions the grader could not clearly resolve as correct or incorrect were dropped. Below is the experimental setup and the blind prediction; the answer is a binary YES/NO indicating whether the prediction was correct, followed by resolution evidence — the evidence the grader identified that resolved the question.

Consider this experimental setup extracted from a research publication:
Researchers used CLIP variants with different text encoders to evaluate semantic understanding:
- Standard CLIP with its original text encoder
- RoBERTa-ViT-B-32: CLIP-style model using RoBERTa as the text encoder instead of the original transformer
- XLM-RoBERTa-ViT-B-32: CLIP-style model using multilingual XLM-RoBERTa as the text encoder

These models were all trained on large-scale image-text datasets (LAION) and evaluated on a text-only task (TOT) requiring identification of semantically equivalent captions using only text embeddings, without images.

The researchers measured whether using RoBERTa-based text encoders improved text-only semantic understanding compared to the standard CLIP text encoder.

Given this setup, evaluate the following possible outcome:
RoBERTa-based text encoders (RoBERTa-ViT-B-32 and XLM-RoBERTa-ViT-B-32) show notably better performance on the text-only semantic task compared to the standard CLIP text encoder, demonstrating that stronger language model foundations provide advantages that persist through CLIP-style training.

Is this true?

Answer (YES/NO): NO